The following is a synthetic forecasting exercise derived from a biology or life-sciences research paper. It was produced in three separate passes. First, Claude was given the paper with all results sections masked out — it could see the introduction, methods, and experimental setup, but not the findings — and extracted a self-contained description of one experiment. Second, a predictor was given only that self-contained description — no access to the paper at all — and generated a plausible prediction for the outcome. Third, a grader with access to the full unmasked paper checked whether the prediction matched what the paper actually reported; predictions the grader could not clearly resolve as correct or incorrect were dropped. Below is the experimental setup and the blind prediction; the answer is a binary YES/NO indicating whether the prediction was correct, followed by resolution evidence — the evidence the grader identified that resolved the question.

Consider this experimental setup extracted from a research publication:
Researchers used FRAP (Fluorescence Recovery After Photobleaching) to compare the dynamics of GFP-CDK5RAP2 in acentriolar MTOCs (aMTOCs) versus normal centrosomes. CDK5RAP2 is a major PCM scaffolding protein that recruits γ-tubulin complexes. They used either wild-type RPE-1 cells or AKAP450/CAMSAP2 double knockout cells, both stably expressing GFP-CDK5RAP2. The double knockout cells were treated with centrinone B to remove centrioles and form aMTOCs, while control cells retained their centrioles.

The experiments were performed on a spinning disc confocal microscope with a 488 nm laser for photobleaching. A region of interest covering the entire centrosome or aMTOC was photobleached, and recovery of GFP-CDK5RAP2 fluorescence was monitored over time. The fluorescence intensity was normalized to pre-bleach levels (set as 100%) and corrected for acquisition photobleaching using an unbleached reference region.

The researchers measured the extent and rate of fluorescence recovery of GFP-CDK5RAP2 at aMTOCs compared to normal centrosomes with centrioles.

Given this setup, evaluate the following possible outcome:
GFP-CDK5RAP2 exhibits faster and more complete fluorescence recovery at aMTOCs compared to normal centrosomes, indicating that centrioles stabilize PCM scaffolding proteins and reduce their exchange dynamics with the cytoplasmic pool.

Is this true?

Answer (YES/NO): NO